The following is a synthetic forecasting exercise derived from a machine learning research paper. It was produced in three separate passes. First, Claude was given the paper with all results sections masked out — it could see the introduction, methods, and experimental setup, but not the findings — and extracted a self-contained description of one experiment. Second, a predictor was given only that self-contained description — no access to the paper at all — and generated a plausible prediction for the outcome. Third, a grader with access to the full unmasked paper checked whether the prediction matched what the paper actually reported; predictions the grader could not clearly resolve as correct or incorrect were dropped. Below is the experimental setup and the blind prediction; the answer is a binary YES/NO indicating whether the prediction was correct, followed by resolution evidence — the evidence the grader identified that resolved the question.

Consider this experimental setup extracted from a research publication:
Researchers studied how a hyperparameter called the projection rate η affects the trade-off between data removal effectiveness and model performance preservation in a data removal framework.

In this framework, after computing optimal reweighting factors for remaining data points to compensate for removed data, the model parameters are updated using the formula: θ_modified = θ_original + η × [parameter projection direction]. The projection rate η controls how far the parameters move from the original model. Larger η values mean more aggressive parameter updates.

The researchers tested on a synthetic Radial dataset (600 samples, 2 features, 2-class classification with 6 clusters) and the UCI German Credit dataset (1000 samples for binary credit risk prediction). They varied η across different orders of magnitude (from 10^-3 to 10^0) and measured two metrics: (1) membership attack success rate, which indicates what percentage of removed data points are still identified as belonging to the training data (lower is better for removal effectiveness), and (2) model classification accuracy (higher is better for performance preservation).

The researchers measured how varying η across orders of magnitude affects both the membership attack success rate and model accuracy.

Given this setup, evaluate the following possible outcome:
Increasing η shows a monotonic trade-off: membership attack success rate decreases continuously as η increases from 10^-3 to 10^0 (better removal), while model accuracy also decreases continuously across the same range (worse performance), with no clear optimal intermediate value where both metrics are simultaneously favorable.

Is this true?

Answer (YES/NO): NO